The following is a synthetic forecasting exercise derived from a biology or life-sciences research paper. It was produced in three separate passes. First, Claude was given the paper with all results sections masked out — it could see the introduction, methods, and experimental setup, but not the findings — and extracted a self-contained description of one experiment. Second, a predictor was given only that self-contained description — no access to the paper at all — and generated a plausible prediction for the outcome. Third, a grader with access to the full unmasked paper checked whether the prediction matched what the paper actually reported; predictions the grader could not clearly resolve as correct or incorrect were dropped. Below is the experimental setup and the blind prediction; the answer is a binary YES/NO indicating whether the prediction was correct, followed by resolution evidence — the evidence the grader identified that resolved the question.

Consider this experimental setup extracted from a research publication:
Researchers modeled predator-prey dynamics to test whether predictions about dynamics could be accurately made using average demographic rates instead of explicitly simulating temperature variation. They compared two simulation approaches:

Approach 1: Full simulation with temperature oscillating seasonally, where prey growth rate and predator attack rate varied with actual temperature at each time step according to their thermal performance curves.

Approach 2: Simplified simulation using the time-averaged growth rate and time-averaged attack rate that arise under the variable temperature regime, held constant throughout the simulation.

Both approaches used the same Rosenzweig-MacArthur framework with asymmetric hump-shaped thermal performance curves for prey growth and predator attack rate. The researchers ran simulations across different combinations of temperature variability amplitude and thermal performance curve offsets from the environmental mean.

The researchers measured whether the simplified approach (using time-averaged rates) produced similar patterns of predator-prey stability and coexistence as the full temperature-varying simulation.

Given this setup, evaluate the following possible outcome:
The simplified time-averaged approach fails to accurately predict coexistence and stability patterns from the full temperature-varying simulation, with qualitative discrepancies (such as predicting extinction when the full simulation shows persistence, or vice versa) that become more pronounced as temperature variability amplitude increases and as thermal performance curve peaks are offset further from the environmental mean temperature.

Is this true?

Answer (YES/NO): NO